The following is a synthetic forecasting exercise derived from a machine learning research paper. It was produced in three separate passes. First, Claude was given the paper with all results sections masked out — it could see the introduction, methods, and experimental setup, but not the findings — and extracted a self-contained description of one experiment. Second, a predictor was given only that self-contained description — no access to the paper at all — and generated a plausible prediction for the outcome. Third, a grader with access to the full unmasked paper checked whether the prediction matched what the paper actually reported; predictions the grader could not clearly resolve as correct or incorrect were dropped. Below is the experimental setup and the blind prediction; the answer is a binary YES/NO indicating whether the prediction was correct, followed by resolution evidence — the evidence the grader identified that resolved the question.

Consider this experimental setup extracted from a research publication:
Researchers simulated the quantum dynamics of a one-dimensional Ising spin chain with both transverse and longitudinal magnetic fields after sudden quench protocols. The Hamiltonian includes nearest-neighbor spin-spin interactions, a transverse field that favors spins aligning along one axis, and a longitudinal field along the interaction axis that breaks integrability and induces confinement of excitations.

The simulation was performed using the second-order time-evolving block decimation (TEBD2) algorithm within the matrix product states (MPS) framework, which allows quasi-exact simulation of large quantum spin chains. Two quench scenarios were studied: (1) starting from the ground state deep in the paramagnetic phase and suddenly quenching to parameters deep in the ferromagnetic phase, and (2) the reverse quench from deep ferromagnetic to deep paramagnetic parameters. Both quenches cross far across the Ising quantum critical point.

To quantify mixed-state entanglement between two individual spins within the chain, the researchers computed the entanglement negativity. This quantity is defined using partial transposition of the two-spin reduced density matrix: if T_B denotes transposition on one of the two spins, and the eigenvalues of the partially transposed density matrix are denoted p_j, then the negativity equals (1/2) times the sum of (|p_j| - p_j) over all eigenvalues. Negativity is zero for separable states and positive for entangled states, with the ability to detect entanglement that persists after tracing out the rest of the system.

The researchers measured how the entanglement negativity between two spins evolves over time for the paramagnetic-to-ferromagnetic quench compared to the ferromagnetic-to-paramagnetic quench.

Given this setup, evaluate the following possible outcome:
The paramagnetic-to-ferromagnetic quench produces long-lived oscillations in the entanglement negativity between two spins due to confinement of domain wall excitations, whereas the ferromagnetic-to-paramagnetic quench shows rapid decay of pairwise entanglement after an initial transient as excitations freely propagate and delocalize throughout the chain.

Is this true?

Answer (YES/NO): YES